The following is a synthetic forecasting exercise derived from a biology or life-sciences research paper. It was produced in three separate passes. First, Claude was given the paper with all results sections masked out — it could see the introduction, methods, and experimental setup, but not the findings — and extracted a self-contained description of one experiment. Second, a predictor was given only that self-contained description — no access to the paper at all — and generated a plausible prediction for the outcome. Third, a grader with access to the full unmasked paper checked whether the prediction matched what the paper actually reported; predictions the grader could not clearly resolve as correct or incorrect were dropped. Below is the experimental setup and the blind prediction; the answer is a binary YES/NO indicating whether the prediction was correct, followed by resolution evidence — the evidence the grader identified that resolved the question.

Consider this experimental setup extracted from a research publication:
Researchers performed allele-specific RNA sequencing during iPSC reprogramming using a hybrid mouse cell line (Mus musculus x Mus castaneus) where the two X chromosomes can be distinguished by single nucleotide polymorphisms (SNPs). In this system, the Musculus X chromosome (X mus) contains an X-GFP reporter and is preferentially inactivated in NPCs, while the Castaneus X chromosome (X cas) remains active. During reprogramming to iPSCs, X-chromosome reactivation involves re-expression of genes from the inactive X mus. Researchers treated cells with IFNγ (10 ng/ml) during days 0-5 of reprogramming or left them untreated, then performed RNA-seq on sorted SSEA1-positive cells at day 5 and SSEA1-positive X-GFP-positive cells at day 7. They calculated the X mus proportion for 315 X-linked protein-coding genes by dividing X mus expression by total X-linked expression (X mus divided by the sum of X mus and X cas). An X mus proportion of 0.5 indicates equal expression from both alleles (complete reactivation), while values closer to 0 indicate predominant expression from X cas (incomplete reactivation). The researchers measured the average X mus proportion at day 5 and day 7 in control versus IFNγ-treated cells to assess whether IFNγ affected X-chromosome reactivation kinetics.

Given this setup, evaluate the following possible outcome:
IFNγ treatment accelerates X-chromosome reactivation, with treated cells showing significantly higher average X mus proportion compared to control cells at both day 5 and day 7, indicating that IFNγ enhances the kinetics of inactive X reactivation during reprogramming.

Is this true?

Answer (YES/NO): NO